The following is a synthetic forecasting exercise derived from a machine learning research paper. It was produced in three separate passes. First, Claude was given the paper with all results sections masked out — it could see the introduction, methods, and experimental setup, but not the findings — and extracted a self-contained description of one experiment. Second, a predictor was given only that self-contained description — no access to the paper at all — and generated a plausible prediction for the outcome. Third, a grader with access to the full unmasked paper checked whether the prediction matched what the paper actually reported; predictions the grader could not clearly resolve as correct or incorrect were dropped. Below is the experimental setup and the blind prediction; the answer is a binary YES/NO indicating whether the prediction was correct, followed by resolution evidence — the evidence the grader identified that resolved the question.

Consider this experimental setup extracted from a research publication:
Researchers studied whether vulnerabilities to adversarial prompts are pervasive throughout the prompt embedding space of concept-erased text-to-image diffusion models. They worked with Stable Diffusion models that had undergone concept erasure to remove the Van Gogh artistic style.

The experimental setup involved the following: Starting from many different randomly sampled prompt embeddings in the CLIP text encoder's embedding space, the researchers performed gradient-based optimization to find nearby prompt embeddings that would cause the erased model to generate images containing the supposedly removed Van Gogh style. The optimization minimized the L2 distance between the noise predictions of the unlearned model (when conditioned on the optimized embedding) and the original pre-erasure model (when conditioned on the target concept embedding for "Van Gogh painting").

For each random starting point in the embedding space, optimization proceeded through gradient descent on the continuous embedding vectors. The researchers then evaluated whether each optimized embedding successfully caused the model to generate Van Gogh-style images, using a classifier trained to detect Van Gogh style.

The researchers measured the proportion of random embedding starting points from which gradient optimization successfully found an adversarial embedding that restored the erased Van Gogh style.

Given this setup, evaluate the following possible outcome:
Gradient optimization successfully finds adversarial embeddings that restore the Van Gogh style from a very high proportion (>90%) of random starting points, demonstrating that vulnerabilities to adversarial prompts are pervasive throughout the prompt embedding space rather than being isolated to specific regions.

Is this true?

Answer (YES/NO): YES